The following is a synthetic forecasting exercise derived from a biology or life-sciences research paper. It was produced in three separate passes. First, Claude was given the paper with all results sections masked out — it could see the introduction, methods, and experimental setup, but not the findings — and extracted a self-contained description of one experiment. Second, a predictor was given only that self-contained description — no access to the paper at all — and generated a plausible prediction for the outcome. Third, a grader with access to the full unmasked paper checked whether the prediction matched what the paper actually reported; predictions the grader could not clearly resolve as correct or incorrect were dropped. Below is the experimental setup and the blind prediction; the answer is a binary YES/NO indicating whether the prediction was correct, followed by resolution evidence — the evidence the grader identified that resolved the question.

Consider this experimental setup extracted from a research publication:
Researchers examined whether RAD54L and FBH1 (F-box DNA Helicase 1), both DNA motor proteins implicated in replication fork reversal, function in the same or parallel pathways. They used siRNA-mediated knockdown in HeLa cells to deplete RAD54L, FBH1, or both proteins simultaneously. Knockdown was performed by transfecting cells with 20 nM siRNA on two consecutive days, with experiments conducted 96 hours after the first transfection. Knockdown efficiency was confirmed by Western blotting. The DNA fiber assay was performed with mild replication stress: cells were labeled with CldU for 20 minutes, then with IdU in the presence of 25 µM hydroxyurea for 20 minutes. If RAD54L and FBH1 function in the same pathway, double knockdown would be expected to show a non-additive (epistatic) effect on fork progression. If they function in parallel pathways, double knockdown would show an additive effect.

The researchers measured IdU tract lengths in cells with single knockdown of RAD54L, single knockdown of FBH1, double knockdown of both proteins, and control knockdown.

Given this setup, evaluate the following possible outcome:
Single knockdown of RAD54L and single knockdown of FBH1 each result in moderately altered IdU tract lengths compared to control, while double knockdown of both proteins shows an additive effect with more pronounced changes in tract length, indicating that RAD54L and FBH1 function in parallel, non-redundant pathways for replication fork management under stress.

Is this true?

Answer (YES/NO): NO